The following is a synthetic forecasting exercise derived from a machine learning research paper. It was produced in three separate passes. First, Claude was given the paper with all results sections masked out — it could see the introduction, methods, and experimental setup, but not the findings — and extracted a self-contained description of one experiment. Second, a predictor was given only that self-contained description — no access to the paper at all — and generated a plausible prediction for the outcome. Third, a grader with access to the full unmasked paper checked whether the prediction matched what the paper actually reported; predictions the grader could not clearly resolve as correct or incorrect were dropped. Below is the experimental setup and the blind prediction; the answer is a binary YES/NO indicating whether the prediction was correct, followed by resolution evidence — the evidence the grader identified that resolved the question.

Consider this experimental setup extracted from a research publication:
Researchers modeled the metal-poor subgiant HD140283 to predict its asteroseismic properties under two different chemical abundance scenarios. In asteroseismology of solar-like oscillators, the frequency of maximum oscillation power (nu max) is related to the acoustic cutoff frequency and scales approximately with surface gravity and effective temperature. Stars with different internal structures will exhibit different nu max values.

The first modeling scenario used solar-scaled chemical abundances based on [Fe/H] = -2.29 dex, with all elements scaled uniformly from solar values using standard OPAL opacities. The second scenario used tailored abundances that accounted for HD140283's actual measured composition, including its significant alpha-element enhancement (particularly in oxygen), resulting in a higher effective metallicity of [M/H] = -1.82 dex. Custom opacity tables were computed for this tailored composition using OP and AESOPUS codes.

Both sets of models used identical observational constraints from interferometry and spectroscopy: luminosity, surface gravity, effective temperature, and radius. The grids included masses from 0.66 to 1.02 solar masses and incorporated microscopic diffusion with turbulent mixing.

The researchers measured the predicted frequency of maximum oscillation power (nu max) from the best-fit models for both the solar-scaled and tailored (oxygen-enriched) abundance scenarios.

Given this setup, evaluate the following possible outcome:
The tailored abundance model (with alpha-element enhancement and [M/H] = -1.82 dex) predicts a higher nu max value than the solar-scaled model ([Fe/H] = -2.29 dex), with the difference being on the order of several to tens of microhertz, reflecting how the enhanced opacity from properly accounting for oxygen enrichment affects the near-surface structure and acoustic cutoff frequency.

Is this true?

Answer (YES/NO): YES